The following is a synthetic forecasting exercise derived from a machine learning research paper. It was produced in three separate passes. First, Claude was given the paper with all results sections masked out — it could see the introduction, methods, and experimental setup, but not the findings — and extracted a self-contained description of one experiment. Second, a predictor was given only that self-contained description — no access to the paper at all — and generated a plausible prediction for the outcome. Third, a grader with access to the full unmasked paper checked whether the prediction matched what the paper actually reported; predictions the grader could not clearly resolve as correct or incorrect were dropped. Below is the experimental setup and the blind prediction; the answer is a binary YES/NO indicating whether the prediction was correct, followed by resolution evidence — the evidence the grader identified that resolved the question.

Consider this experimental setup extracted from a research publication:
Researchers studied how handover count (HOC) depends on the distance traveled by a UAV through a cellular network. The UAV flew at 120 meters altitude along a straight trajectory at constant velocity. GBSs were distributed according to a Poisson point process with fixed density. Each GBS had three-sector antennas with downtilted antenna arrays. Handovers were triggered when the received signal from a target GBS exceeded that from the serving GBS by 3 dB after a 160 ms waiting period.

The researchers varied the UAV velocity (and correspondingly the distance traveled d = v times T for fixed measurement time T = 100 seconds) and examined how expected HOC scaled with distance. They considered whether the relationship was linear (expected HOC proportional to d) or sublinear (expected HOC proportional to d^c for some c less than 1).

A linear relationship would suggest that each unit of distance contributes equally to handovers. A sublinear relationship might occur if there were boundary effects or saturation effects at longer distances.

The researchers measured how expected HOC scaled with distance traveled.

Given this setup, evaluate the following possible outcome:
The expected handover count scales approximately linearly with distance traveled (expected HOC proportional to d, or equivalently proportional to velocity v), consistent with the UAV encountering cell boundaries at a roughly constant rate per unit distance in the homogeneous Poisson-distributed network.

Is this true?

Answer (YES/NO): YES